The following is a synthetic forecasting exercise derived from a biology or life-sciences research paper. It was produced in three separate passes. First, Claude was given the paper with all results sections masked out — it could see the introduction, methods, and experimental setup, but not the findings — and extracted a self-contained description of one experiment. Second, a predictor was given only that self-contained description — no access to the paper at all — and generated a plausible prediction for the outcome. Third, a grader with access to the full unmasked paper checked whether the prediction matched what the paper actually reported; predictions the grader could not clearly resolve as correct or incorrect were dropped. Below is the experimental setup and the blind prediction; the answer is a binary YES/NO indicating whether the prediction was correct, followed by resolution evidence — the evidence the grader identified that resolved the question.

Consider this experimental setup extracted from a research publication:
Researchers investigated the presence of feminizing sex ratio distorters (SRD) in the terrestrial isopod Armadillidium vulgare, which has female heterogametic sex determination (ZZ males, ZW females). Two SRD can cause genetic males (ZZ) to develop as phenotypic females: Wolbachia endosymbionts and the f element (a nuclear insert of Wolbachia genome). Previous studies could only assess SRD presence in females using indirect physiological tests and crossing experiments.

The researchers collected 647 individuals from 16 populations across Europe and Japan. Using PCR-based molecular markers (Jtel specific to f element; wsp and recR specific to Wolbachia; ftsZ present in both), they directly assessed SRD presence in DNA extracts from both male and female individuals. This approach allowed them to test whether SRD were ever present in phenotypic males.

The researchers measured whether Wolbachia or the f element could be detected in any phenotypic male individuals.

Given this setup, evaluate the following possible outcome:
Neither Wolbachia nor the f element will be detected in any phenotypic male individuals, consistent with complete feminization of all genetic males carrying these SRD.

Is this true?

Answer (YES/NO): NO